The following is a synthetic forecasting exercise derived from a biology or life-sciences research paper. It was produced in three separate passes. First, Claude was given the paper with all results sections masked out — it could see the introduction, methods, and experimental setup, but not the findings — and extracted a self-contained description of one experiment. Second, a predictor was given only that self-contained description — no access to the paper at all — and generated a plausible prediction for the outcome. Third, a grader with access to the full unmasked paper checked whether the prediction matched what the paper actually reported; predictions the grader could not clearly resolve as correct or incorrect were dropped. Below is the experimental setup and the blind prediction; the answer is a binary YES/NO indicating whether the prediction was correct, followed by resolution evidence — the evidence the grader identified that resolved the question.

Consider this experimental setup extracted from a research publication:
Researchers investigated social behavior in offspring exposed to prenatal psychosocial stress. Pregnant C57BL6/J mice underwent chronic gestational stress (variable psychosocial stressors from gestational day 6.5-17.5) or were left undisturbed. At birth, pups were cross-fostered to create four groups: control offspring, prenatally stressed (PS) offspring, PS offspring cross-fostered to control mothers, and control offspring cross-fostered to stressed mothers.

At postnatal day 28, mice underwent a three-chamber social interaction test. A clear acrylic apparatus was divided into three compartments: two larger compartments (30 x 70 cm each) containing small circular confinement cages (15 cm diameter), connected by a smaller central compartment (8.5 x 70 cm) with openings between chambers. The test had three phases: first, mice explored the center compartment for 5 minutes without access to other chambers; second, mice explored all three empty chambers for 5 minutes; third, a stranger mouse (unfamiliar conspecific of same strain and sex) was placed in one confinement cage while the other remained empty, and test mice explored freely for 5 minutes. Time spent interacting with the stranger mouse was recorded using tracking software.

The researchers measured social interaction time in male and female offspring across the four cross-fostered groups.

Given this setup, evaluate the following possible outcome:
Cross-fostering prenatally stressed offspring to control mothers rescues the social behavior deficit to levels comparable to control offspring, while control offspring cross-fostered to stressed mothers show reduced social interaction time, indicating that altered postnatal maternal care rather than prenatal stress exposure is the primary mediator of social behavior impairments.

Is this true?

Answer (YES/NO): NO